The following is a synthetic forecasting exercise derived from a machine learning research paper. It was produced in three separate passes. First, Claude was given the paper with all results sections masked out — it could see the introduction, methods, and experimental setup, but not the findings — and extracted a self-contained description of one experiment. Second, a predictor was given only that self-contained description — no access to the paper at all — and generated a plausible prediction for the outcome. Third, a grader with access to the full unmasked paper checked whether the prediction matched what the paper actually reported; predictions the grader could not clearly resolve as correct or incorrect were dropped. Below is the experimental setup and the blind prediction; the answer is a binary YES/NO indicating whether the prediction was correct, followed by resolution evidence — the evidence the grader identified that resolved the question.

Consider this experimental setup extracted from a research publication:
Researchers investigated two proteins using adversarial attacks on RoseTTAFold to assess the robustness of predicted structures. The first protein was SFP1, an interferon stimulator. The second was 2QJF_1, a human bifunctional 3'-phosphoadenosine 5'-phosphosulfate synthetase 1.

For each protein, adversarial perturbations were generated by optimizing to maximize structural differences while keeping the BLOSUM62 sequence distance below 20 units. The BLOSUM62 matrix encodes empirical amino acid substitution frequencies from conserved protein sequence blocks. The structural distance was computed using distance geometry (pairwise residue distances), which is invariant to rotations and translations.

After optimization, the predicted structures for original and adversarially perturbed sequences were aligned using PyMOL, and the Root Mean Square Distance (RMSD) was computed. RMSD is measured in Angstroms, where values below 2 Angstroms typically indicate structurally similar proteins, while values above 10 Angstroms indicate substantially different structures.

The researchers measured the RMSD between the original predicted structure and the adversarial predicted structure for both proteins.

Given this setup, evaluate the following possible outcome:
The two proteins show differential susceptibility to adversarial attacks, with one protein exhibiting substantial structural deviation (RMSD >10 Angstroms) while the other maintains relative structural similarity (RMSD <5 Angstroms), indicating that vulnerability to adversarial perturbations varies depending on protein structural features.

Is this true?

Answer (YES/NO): YES